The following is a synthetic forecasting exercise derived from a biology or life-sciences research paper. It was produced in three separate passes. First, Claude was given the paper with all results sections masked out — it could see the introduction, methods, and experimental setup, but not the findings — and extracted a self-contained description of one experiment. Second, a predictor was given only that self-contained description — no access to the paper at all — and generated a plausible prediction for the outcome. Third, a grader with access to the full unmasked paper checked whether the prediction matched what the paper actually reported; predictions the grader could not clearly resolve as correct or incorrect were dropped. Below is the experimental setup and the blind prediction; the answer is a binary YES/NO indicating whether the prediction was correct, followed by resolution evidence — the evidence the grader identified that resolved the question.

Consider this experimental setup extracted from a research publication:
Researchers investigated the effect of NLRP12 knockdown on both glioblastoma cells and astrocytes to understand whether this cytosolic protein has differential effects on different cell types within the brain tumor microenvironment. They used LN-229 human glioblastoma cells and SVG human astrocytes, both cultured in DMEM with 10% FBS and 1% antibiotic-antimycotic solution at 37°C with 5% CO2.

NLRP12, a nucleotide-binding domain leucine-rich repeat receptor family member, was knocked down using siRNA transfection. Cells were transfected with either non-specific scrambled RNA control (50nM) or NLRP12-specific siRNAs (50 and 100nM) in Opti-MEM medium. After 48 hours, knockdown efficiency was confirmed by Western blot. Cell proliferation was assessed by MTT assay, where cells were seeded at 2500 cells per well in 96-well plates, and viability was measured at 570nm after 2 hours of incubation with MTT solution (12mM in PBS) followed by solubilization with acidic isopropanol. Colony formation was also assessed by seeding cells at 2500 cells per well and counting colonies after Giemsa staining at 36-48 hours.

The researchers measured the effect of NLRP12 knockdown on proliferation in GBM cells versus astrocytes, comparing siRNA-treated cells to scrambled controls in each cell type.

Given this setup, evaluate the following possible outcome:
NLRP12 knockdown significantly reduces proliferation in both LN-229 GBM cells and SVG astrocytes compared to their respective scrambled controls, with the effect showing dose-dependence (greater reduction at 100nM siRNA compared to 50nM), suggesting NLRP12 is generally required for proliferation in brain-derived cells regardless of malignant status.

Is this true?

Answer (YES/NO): NO